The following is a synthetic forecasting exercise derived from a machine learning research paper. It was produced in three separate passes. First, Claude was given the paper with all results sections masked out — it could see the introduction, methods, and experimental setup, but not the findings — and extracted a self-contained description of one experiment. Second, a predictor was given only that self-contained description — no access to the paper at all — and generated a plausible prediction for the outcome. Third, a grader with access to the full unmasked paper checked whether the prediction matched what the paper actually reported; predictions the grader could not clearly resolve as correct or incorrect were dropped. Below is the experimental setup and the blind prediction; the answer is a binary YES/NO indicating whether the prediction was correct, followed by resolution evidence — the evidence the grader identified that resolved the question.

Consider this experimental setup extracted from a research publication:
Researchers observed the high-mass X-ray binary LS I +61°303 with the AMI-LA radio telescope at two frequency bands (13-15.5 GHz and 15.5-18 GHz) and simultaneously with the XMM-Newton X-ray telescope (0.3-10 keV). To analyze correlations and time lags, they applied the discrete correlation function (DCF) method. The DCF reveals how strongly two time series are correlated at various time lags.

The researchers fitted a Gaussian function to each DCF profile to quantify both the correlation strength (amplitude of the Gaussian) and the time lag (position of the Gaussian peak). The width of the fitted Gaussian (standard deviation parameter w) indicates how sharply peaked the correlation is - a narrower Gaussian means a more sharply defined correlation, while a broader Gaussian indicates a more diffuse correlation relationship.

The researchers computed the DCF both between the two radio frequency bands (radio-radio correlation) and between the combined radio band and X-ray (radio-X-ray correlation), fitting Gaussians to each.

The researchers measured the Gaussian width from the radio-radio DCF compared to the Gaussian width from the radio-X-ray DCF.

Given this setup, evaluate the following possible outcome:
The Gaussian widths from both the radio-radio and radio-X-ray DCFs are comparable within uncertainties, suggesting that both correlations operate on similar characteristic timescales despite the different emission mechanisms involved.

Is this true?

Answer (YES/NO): NO